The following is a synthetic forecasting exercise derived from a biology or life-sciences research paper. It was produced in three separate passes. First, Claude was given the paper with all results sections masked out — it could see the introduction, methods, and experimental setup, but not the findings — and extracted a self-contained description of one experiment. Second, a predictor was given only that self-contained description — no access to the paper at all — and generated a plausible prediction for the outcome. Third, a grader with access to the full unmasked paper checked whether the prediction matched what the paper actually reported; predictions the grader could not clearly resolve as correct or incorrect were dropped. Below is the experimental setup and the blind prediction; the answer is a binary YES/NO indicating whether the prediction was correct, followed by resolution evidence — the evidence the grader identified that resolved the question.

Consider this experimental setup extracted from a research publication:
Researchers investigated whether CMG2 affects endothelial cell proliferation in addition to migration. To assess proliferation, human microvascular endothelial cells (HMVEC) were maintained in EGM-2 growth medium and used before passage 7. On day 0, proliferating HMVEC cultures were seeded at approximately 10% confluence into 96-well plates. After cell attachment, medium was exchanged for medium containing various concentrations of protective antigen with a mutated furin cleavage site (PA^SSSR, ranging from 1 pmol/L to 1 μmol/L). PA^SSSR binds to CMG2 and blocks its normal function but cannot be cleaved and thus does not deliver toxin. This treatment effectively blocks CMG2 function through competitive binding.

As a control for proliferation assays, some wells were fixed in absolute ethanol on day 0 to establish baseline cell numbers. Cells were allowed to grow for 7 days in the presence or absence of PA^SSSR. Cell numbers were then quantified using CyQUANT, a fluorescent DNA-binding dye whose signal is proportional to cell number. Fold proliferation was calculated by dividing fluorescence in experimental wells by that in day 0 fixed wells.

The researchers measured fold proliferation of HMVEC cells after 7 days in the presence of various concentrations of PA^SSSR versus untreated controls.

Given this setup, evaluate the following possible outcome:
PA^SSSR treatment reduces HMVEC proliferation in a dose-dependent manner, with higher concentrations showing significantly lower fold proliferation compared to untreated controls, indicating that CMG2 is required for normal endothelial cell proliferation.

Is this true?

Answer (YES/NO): NO